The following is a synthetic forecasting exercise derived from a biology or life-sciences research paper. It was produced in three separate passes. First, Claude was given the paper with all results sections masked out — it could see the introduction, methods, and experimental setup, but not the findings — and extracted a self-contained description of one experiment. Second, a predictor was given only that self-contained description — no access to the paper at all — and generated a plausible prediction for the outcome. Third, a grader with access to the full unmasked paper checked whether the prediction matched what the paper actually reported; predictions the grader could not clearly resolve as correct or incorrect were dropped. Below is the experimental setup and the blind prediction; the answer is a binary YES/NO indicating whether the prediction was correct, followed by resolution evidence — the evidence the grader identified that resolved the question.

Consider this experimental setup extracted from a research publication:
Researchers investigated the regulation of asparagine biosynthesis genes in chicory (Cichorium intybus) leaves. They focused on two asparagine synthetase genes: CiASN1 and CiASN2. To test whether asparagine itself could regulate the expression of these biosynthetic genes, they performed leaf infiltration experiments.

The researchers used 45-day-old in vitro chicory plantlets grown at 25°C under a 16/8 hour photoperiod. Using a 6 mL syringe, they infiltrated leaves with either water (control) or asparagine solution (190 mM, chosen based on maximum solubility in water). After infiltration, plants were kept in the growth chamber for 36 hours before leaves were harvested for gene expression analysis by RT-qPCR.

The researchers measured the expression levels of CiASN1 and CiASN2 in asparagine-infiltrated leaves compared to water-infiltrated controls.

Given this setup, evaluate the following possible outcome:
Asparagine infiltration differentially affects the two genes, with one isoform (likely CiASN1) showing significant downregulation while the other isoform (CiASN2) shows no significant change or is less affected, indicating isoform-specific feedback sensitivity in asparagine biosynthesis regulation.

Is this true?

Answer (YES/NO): YES